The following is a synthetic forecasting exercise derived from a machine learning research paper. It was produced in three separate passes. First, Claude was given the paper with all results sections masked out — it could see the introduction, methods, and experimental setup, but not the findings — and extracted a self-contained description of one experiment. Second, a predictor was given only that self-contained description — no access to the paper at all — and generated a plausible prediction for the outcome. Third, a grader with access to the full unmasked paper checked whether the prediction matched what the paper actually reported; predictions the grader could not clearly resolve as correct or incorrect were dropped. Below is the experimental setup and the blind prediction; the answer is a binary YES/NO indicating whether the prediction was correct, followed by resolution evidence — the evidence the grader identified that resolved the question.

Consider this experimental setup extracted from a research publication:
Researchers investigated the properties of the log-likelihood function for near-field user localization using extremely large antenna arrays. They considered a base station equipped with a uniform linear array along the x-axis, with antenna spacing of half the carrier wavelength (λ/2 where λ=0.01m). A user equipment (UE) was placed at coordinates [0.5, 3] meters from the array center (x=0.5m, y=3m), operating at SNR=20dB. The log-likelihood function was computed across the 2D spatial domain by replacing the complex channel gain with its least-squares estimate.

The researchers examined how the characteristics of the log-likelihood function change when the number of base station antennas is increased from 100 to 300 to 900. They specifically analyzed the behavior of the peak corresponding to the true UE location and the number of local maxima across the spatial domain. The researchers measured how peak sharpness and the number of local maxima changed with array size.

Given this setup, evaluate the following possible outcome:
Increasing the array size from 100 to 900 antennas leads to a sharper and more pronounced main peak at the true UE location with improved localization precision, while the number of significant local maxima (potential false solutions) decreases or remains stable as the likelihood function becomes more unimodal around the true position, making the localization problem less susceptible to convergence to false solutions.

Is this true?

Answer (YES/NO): NO